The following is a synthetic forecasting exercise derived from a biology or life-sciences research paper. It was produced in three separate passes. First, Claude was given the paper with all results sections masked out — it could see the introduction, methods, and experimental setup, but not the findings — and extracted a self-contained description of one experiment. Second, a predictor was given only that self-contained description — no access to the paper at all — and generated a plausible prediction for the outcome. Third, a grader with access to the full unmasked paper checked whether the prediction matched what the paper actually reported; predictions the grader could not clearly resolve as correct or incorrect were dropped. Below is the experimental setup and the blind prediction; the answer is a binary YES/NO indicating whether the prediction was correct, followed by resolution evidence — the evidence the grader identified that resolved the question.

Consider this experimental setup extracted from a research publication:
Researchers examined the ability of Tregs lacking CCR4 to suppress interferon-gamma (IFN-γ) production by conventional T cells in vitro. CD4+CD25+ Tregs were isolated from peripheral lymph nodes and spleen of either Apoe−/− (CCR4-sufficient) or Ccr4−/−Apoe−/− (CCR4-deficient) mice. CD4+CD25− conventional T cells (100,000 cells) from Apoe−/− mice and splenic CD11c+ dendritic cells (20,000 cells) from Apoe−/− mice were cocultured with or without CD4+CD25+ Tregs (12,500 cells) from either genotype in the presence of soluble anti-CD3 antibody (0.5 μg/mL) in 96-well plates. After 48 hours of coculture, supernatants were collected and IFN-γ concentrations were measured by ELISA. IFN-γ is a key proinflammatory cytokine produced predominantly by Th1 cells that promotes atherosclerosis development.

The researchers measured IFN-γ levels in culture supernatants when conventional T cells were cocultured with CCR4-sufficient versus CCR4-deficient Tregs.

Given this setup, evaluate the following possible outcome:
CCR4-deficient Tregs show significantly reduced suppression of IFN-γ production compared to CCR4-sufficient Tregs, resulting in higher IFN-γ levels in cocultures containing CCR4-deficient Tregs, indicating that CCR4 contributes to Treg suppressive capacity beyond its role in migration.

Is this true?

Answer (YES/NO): YES